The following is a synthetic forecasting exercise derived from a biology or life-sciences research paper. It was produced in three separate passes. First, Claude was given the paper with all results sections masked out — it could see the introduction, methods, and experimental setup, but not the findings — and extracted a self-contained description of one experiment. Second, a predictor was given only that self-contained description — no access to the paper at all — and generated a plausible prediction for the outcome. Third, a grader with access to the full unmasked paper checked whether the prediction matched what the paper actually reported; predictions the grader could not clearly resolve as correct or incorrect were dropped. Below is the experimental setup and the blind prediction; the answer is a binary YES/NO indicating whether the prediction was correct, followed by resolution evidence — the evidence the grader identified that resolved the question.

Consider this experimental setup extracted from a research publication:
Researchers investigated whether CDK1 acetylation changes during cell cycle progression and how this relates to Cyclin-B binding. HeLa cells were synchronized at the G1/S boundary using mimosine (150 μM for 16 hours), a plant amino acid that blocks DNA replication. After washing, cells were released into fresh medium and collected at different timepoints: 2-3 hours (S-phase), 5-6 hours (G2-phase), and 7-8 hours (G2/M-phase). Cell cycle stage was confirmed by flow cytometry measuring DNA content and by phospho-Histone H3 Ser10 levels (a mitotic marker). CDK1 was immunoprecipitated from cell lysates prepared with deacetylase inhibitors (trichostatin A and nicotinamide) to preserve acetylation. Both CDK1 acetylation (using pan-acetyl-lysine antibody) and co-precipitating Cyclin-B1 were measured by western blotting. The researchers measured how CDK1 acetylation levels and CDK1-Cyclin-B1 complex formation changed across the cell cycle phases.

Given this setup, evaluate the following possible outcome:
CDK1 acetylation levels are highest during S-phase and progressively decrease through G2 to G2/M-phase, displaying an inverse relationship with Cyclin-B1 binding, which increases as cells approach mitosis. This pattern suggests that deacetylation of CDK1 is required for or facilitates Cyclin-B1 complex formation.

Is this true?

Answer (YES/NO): YES